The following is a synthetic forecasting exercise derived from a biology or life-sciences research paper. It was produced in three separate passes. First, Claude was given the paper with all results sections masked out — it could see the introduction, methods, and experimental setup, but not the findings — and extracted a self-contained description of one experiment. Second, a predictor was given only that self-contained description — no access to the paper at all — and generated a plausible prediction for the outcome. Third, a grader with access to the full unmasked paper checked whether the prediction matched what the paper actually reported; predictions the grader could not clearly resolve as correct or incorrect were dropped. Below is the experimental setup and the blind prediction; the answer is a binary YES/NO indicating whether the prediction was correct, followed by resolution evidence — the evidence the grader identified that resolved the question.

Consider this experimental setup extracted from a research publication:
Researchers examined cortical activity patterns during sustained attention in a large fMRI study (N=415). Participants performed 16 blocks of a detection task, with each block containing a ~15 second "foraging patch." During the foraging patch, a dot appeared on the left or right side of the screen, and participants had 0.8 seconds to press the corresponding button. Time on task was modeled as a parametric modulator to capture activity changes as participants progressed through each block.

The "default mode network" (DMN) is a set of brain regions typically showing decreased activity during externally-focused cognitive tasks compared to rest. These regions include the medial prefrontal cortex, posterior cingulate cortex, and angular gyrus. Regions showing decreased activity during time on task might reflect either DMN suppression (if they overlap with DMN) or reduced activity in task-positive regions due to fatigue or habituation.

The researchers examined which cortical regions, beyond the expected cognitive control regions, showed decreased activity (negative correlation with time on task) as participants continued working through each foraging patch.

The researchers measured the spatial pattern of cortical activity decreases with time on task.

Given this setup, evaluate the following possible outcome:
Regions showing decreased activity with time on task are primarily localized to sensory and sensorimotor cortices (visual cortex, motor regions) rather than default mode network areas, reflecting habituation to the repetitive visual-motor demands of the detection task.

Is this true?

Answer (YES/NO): YES